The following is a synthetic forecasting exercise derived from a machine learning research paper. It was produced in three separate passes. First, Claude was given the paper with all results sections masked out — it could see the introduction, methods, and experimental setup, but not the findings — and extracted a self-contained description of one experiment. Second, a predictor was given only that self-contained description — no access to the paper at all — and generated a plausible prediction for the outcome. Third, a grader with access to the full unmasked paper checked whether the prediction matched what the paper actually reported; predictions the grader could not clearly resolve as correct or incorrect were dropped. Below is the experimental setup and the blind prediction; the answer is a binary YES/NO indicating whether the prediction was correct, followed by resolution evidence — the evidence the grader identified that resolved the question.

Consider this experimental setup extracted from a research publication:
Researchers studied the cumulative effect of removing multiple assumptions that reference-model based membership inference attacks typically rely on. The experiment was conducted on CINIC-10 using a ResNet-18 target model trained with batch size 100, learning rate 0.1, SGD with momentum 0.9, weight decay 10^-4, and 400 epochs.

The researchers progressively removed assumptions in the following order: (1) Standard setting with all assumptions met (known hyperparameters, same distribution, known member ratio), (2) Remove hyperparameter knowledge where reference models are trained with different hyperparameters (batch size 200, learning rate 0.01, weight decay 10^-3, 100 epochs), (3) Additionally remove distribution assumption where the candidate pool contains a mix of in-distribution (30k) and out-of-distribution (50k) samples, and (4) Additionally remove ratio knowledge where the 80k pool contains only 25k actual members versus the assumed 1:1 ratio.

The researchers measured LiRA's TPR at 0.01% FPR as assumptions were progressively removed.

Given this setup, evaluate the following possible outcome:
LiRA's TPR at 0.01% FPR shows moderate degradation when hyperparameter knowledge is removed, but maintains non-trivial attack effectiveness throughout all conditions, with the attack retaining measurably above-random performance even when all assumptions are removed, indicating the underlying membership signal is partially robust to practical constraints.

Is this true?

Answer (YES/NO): NO